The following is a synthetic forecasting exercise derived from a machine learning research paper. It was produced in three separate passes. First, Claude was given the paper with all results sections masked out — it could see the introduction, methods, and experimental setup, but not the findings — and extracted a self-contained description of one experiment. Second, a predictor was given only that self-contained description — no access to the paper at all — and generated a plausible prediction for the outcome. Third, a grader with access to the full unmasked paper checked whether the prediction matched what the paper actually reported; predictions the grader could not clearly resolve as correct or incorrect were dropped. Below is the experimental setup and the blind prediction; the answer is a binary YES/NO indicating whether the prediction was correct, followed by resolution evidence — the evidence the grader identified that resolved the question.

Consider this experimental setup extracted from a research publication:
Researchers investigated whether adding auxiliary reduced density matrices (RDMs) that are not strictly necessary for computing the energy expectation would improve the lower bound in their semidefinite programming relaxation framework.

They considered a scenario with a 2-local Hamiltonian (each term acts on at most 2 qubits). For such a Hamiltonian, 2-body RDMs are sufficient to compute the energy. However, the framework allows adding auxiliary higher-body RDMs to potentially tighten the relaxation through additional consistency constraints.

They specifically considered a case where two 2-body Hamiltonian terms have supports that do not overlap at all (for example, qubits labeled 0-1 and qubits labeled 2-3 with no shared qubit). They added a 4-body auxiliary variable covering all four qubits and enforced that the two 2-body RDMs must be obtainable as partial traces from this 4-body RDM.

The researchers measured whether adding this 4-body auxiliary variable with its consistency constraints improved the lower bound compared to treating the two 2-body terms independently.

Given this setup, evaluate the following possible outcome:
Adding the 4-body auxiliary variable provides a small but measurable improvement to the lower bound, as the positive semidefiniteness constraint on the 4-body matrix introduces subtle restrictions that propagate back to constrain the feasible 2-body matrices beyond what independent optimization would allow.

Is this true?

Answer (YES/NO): NO